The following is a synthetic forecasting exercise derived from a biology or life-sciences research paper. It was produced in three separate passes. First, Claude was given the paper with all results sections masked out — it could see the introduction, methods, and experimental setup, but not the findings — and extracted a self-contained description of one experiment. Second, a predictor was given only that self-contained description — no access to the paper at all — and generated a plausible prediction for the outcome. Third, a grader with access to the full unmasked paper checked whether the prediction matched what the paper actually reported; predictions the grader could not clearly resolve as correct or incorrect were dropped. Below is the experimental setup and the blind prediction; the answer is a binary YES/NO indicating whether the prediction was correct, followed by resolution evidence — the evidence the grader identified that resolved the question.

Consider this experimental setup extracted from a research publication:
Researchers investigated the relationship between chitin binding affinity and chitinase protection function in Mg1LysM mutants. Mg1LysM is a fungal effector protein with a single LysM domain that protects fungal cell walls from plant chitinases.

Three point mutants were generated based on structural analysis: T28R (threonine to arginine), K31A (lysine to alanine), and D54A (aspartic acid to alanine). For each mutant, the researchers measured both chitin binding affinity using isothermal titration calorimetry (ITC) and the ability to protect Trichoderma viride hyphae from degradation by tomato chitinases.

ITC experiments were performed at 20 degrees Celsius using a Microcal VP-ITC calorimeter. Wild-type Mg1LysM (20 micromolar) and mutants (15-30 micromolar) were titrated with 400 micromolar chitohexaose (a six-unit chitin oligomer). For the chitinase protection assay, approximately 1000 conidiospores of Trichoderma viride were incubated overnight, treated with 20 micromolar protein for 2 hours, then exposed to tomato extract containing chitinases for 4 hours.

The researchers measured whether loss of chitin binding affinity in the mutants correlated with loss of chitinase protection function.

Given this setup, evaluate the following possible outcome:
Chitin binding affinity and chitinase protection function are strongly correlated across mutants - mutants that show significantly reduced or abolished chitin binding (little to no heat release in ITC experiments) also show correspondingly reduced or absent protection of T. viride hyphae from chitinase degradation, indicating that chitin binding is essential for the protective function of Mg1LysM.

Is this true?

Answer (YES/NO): YES